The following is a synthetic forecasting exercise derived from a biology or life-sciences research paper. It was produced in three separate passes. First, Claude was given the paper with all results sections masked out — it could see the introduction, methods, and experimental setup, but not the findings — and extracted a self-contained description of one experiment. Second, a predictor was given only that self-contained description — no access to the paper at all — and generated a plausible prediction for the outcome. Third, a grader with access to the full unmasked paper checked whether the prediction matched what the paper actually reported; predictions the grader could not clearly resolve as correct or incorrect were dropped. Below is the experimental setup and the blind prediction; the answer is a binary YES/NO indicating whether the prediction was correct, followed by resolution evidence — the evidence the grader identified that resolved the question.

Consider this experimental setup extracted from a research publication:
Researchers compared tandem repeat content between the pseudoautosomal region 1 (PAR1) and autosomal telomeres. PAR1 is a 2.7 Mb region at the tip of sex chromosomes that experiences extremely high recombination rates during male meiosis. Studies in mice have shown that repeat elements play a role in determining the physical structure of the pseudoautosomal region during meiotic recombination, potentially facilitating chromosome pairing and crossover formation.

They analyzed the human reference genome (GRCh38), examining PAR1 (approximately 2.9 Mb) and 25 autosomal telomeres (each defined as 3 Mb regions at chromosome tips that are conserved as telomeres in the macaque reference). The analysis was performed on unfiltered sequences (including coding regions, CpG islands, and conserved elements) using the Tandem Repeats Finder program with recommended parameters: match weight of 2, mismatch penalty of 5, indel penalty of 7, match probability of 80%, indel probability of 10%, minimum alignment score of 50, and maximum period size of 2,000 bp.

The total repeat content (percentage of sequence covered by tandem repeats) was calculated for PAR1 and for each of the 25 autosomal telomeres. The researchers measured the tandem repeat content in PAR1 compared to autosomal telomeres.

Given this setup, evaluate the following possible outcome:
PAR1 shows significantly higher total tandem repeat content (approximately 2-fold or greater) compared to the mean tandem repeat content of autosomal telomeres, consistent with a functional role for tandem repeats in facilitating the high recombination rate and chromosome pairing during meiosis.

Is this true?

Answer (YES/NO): YES